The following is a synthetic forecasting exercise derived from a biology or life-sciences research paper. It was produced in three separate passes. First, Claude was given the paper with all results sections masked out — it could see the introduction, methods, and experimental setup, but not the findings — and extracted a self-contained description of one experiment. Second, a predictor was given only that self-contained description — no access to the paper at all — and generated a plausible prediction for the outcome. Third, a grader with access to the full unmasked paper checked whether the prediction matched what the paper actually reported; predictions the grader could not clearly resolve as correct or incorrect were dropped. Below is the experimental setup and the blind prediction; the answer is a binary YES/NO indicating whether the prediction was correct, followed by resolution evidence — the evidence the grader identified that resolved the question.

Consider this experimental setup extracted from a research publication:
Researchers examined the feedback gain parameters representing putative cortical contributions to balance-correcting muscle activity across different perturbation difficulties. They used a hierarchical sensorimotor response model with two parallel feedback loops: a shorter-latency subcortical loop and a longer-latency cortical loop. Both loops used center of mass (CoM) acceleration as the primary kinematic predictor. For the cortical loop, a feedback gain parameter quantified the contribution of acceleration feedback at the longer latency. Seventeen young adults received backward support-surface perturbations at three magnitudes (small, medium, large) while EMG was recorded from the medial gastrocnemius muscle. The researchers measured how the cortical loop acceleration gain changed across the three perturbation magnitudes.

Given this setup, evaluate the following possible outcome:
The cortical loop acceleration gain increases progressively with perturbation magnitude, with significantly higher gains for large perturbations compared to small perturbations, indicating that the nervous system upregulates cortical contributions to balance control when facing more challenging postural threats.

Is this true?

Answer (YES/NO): YES